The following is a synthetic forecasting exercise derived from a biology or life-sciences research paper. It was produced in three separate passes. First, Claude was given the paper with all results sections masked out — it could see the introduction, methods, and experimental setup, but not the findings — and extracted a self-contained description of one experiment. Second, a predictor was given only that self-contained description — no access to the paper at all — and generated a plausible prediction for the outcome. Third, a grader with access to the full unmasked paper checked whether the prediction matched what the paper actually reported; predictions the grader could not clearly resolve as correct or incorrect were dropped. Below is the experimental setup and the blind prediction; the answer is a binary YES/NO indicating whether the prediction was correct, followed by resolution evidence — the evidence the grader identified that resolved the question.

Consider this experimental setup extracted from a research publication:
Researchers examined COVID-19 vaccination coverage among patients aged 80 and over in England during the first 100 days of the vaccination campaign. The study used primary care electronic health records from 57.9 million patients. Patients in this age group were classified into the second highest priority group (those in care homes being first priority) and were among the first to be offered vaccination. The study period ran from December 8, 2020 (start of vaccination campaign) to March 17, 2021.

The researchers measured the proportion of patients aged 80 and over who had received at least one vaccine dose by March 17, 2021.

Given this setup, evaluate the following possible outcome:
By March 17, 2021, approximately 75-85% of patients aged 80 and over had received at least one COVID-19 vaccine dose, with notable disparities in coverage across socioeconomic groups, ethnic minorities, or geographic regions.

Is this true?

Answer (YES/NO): NO